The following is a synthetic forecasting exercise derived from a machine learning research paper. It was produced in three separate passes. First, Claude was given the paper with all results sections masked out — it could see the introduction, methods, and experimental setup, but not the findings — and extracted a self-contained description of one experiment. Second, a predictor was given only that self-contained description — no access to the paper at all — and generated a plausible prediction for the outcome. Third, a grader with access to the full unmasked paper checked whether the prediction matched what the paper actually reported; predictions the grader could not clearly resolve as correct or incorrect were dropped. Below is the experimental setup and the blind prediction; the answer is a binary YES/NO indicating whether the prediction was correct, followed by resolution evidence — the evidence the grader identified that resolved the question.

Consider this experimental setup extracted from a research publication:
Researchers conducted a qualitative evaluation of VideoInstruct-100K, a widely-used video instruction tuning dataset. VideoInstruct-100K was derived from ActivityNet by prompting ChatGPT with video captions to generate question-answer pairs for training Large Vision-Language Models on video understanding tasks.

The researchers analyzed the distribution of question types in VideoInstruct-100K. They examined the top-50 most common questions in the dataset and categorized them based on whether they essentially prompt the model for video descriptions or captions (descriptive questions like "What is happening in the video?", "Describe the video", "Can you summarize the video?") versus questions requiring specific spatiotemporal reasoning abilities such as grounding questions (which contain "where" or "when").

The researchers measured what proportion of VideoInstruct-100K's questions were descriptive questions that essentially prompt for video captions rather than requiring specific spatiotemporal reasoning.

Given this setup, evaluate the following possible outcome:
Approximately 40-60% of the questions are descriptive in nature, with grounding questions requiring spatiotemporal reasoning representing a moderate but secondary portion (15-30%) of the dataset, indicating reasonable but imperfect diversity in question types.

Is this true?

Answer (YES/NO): NO